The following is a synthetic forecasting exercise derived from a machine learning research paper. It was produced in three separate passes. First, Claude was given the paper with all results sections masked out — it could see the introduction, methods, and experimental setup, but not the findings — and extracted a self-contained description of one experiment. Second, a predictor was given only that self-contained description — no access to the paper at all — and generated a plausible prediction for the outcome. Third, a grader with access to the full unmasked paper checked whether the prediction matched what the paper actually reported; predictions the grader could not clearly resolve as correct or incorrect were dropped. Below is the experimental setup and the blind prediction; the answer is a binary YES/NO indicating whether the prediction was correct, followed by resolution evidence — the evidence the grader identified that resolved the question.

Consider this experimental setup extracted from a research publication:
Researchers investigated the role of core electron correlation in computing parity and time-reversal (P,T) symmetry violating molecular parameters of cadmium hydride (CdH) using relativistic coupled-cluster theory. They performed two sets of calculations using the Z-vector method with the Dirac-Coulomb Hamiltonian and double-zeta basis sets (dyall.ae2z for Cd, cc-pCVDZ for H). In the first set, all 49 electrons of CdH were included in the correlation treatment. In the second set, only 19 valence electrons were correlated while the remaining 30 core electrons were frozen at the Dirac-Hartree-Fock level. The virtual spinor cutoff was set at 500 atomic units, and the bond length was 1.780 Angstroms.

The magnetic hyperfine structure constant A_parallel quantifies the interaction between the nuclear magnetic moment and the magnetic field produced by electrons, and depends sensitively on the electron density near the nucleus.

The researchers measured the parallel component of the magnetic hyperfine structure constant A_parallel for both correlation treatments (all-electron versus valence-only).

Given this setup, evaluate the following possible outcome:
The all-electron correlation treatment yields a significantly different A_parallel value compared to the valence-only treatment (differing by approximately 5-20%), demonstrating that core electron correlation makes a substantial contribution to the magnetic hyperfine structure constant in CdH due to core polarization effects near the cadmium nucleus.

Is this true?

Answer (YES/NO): YES